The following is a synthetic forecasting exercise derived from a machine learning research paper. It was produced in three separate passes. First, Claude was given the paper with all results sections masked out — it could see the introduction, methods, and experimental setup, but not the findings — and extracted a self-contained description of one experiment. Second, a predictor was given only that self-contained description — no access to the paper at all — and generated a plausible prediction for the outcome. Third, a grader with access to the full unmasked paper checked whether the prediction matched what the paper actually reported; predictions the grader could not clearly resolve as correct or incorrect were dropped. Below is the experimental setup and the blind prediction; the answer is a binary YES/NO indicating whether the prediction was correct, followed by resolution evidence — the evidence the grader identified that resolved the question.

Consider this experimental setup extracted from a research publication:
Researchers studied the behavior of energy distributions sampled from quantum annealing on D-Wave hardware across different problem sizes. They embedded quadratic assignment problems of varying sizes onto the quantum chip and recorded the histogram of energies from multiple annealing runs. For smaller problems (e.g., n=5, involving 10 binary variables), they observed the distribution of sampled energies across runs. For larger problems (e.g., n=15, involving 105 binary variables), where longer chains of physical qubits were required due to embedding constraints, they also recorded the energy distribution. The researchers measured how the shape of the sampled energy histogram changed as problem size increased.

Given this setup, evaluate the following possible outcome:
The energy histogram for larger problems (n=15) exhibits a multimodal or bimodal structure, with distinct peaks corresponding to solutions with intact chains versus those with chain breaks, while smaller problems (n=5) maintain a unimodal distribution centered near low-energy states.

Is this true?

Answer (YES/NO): NO